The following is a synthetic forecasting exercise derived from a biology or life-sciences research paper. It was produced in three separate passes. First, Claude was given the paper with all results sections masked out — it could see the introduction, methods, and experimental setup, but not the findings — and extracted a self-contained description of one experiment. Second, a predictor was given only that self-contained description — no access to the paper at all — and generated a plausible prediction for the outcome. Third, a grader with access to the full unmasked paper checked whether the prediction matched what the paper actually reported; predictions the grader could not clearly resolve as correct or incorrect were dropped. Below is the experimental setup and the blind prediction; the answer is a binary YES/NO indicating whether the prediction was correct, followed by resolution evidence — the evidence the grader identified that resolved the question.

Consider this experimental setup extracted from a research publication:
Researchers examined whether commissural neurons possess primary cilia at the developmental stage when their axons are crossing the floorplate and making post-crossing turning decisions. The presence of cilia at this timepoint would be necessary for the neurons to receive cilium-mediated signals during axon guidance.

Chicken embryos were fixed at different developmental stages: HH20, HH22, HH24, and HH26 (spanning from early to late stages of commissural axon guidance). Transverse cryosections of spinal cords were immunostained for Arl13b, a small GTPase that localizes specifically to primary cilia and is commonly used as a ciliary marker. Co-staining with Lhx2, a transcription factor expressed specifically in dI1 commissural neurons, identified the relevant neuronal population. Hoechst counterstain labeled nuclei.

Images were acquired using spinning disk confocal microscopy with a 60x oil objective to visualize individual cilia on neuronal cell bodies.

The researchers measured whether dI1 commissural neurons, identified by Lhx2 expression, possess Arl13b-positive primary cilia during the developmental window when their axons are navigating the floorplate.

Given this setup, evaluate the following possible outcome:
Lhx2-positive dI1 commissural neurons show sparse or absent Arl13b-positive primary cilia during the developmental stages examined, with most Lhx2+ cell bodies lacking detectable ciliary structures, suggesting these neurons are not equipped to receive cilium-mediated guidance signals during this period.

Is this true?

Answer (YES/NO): NO